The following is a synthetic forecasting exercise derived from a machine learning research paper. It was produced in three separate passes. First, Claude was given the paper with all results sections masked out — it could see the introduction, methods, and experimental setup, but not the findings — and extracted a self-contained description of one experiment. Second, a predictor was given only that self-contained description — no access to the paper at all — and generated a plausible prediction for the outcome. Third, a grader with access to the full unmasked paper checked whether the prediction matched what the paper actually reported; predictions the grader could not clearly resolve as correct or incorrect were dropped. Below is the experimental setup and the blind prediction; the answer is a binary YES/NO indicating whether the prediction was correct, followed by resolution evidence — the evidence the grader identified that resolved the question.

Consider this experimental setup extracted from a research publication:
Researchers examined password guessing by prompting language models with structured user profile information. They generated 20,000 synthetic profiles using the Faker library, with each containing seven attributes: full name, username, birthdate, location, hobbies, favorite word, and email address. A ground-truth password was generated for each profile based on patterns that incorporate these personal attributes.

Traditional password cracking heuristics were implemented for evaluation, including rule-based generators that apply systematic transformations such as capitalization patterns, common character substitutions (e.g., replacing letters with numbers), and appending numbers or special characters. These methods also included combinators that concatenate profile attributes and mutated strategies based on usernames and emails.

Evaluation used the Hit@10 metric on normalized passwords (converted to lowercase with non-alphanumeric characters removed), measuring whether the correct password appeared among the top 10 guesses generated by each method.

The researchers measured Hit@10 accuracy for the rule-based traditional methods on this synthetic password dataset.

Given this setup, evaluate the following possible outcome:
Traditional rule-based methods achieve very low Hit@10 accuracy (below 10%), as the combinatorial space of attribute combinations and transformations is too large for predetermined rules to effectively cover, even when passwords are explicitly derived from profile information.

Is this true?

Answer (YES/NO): NO